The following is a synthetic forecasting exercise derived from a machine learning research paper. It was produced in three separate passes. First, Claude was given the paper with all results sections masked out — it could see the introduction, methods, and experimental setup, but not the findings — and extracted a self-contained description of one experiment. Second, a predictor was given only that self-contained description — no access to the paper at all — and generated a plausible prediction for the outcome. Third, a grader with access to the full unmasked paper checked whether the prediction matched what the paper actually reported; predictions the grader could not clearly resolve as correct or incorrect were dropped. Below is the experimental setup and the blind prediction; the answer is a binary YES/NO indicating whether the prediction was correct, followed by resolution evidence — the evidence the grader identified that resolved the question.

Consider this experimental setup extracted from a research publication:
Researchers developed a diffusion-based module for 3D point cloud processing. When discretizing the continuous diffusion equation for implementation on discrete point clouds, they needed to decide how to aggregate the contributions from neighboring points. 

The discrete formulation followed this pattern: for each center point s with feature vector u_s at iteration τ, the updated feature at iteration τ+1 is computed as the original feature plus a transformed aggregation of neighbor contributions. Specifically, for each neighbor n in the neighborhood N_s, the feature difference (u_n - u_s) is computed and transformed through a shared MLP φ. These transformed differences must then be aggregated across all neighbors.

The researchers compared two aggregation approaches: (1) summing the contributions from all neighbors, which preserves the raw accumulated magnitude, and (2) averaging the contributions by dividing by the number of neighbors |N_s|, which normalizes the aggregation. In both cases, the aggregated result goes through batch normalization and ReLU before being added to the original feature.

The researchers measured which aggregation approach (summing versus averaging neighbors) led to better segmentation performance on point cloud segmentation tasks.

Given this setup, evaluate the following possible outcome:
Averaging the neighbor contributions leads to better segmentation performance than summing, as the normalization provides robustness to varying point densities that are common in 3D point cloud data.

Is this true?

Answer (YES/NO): YES